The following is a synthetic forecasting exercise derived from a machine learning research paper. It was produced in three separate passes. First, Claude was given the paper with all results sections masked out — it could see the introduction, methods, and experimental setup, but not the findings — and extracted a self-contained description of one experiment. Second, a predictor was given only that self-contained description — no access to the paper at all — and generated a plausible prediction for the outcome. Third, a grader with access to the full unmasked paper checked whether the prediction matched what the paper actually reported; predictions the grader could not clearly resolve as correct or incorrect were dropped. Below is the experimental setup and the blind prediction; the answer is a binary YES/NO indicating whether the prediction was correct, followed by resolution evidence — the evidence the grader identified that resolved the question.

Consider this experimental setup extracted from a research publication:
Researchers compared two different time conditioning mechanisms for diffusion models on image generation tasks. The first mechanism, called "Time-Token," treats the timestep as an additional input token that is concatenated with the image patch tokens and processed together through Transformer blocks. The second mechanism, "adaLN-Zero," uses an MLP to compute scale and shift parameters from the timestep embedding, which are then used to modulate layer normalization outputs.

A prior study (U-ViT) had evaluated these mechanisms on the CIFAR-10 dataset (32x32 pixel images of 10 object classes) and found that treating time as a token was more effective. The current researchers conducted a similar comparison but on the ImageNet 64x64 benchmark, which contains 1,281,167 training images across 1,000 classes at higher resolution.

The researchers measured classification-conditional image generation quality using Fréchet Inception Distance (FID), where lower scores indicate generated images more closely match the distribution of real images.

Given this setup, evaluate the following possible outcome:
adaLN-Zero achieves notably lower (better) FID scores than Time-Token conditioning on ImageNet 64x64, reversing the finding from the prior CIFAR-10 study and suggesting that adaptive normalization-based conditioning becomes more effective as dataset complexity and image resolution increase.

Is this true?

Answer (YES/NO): NO